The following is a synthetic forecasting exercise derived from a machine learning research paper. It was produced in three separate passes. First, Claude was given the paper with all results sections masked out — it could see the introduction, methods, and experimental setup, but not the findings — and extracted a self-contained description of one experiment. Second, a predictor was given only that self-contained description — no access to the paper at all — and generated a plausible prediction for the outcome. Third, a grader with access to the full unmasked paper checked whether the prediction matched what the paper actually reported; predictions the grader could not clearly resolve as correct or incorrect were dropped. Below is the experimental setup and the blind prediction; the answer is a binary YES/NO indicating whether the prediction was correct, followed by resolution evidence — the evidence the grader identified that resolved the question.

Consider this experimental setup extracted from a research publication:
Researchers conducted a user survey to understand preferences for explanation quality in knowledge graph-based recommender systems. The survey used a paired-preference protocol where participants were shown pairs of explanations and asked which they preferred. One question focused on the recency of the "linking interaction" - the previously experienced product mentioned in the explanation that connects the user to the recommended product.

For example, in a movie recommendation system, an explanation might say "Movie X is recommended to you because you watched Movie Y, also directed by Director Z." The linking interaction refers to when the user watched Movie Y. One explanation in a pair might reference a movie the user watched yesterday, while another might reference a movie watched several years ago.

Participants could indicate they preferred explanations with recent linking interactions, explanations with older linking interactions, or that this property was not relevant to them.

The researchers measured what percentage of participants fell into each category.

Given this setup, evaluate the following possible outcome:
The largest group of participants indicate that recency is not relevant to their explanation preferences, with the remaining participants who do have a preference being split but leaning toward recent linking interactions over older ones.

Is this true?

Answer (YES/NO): NO